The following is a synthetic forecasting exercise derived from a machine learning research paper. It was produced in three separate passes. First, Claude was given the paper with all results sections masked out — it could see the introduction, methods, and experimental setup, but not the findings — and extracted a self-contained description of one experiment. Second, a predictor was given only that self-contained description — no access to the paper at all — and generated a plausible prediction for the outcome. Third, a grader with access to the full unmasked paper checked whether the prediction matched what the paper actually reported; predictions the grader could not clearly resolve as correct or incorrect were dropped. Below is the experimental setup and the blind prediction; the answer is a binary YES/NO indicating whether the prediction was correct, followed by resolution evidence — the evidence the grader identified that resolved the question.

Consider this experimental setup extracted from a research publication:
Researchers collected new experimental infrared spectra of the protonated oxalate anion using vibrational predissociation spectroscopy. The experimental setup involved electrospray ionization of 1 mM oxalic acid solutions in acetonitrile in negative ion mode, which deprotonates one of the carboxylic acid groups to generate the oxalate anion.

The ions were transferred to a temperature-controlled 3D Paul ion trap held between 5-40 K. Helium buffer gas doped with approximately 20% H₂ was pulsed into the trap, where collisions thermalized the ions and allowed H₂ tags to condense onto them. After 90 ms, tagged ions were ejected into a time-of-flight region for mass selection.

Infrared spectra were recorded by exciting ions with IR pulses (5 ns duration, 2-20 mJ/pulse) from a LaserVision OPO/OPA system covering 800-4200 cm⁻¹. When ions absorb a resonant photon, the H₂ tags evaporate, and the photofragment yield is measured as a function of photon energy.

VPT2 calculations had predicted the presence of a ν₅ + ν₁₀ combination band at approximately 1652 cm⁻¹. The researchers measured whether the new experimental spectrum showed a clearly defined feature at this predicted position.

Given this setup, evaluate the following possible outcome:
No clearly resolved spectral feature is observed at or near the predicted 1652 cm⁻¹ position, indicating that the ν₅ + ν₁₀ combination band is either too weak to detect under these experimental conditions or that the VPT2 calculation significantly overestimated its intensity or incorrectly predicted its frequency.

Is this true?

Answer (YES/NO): NO